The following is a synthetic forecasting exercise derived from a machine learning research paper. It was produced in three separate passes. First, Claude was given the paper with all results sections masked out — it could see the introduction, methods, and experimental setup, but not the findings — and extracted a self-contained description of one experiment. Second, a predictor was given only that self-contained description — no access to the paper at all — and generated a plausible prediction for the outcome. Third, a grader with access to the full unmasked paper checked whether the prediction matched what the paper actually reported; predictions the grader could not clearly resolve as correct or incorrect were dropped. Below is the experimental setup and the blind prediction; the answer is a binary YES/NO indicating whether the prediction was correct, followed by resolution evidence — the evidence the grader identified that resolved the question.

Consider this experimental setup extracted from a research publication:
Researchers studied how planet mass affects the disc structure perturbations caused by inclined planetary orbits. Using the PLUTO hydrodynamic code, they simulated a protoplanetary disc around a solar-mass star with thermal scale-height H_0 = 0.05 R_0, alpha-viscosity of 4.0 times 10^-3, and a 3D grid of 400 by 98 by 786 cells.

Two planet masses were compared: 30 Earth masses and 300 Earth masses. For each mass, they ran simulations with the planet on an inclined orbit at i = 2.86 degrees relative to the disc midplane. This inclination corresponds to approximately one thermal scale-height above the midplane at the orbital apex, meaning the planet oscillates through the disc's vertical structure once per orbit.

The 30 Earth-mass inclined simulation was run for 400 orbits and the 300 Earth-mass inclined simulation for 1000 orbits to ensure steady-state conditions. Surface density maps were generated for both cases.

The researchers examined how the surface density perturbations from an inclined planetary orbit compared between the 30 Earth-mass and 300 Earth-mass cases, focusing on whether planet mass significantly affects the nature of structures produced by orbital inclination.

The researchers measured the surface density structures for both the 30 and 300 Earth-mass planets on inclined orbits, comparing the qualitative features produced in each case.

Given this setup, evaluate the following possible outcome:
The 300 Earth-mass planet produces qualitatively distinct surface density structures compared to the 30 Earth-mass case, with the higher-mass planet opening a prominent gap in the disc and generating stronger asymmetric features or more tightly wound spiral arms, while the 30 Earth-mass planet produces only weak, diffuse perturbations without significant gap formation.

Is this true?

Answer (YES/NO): NO